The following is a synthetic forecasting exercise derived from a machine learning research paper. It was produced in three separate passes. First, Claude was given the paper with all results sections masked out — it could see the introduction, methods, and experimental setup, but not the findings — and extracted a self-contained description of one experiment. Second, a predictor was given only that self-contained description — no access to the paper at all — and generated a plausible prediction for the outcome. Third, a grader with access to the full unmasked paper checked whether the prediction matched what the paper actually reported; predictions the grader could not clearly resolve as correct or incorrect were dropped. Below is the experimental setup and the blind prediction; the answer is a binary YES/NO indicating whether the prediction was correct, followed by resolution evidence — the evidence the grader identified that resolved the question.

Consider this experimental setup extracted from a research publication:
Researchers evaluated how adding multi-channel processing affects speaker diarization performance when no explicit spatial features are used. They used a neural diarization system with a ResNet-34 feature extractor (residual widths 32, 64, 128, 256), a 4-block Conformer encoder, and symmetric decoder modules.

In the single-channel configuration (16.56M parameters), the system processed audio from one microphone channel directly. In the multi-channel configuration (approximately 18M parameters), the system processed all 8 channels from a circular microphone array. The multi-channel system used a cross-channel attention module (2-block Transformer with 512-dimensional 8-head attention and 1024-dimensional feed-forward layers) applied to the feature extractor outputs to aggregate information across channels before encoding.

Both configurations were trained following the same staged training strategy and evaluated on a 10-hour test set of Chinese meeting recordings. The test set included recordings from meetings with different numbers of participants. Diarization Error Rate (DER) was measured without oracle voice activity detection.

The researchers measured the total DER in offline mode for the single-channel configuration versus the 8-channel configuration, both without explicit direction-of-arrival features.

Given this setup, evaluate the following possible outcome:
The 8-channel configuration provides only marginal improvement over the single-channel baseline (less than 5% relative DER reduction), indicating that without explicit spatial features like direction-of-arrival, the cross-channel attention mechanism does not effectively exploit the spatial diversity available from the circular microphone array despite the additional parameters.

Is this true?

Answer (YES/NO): NO